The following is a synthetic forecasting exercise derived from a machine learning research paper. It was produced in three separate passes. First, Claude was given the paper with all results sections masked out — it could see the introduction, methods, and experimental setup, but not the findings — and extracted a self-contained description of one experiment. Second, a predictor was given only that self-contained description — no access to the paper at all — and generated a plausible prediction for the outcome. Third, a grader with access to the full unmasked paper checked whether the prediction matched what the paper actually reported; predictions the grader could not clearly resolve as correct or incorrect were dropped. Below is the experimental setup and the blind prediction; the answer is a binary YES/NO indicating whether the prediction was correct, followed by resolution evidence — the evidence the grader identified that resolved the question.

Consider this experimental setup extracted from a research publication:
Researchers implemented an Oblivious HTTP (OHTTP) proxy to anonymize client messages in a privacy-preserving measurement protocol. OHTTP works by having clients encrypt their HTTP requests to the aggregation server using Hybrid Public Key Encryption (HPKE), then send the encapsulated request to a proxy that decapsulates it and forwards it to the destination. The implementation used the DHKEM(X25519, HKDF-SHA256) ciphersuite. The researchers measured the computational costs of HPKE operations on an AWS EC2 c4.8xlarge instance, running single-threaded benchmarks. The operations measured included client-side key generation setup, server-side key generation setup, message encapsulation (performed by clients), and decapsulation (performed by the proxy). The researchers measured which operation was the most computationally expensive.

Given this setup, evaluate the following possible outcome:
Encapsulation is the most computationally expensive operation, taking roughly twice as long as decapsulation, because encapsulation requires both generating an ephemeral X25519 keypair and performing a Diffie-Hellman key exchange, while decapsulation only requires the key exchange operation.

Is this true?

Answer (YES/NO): NO